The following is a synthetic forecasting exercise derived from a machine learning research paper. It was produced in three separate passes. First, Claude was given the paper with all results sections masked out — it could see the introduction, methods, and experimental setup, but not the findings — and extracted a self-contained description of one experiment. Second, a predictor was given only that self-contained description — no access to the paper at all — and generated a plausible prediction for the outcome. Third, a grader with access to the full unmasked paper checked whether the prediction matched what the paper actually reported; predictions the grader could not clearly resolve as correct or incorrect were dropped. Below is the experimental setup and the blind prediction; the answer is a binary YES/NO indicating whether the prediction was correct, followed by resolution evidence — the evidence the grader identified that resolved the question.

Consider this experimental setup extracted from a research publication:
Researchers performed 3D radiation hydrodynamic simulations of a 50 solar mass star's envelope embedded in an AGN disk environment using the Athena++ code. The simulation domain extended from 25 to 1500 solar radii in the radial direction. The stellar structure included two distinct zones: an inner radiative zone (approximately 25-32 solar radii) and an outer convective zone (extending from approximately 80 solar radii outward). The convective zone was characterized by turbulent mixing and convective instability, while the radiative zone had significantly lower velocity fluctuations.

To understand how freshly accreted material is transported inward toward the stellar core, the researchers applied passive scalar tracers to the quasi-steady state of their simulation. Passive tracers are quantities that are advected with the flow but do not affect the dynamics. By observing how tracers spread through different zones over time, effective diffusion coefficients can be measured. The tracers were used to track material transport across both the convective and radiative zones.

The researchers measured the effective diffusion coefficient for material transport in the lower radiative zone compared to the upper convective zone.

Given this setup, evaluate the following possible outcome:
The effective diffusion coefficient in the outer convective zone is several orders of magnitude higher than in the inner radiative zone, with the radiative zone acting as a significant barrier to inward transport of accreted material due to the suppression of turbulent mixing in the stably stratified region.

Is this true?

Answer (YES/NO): NO